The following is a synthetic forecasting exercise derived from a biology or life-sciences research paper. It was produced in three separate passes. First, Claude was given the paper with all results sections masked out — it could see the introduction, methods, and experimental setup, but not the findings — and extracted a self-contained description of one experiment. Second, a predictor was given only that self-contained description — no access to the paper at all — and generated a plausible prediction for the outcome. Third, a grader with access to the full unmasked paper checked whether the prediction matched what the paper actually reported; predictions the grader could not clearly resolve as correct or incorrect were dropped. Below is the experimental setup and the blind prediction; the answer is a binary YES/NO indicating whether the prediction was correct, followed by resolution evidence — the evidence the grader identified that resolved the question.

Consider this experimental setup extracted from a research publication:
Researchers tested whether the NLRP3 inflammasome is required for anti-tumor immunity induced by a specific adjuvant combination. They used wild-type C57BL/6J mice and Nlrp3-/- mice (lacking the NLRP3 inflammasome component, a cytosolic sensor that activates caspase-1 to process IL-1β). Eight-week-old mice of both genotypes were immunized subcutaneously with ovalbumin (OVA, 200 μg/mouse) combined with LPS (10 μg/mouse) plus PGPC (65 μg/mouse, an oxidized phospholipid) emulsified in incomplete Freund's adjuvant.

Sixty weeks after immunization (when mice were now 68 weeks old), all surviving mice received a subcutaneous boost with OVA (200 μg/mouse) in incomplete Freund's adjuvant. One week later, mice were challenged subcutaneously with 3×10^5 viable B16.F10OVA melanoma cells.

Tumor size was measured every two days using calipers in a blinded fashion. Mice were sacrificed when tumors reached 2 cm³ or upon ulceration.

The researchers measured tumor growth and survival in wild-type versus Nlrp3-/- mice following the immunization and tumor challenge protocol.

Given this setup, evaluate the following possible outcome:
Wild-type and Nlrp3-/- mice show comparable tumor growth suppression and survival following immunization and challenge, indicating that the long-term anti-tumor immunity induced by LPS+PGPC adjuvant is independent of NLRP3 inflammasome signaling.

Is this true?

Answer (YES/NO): NO